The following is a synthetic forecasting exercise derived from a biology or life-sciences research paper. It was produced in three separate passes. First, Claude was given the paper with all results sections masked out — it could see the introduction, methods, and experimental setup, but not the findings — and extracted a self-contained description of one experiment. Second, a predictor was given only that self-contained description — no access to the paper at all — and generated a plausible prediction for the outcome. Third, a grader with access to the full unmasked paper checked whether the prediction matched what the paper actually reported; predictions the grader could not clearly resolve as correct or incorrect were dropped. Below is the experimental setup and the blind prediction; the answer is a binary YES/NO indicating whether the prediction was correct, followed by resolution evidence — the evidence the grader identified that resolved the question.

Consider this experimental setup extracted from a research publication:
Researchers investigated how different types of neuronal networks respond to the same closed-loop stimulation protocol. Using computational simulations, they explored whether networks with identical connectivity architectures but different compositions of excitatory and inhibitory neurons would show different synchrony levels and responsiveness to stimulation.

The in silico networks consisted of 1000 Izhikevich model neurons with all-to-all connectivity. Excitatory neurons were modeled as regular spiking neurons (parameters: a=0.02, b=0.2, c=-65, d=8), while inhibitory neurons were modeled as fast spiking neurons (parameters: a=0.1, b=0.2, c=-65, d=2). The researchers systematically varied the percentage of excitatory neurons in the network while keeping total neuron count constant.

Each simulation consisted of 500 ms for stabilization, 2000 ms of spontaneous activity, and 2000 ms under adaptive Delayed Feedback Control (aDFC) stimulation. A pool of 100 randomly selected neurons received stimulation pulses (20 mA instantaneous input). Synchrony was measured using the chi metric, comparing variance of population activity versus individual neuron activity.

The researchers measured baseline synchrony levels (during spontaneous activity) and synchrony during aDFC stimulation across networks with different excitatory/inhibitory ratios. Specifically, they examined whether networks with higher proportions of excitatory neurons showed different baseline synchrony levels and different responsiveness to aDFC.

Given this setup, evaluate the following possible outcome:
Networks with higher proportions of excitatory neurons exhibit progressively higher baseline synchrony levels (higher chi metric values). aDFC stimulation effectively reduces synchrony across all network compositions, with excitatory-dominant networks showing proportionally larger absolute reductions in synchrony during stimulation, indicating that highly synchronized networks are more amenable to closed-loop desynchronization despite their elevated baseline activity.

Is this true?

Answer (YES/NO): NO